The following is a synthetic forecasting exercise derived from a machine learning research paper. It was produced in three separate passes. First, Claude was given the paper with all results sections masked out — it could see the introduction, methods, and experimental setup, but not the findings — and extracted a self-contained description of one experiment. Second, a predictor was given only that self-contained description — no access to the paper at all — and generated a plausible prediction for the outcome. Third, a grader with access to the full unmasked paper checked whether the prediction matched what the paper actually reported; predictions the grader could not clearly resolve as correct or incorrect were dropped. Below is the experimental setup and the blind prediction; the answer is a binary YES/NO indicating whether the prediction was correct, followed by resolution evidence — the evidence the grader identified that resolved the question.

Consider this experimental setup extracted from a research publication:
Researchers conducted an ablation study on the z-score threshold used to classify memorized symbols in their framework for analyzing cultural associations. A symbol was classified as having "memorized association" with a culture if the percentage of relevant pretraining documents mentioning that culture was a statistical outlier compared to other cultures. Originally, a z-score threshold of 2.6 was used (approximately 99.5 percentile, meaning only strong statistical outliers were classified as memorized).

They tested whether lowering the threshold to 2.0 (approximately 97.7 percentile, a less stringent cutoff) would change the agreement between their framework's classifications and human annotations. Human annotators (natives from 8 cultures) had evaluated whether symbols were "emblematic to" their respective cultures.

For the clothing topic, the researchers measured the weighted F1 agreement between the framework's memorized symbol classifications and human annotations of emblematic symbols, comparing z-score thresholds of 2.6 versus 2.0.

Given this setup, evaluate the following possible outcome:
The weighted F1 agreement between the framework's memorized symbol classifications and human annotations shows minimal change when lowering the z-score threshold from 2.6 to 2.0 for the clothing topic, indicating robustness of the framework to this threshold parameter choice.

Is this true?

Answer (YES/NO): YES